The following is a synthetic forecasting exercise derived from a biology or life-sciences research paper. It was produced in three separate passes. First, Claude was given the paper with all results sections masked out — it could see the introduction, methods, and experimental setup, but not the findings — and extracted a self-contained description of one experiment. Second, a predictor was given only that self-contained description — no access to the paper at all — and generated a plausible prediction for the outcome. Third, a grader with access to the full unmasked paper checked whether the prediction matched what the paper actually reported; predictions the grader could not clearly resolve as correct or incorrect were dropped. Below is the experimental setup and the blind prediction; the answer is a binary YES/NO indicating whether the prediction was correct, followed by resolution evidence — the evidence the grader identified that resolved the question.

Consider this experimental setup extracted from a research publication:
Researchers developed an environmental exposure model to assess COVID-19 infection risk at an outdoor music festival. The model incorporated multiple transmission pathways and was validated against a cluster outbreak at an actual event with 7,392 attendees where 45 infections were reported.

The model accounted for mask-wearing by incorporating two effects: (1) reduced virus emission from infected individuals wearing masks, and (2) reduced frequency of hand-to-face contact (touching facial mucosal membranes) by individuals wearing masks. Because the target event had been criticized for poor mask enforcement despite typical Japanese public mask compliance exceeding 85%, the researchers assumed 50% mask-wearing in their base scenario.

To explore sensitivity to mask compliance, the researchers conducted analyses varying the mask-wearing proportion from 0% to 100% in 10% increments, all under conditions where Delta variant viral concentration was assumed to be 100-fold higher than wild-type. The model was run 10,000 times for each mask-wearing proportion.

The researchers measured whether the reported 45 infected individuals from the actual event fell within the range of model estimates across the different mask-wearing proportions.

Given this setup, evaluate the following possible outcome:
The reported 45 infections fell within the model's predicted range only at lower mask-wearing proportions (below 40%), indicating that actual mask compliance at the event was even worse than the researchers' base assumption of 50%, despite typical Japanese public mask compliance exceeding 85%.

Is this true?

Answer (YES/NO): NO